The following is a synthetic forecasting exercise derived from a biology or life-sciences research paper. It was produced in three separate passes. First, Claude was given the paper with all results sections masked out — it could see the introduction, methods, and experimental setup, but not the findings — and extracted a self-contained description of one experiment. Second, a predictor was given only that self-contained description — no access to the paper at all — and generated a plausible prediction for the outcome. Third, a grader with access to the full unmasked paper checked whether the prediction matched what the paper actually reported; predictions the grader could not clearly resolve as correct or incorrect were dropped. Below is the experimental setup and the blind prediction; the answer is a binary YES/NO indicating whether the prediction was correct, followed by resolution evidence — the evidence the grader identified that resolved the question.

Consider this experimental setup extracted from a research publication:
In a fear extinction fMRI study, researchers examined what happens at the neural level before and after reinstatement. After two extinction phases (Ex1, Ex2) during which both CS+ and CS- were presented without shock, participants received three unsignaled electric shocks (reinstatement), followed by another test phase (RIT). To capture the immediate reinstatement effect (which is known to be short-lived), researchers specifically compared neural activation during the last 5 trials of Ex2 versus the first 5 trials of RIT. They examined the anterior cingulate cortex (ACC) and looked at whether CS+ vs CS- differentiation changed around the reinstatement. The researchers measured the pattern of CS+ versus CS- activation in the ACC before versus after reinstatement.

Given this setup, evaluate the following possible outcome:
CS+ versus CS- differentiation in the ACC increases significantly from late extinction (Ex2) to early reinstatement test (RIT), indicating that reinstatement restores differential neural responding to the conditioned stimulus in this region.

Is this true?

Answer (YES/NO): NO